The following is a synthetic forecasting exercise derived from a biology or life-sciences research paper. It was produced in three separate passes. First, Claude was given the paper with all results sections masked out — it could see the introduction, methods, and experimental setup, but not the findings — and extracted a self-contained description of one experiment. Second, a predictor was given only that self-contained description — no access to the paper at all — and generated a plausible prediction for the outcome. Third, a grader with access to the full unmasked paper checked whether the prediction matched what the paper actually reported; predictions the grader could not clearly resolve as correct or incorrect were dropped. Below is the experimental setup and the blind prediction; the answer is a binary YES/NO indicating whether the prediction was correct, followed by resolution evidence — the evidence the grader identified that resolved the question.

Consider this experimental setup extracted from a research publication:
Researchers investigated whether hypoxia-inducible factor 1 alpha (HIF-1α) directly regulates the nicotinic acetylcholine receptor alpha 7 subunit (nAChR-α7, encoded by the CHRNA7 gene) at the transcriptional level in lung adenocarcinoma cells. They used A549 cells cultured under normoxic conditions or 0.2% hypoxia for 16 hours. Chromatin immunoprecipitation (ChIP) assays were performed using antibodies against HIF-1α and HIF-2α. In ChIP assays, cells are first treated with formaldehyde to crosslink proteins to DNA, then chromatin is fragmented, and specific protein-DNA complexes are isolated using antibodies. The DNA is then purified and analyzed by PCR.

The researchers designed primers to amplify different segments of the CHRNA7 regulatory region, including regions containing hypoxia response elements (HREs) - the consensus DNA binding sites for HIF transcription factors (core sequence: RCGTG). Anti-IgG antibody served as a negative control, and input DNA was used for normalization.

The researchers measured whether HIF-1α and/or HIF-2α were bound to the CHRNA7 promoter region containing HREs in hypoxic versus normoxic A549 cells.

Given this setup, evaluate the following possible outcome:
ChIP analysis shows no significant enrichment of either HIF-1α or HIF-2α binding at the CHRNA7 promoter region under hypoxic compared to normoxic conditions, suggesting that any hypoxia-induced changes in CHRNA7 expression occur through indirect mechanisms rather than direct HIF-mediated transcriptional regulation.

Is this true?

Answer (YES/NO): NO